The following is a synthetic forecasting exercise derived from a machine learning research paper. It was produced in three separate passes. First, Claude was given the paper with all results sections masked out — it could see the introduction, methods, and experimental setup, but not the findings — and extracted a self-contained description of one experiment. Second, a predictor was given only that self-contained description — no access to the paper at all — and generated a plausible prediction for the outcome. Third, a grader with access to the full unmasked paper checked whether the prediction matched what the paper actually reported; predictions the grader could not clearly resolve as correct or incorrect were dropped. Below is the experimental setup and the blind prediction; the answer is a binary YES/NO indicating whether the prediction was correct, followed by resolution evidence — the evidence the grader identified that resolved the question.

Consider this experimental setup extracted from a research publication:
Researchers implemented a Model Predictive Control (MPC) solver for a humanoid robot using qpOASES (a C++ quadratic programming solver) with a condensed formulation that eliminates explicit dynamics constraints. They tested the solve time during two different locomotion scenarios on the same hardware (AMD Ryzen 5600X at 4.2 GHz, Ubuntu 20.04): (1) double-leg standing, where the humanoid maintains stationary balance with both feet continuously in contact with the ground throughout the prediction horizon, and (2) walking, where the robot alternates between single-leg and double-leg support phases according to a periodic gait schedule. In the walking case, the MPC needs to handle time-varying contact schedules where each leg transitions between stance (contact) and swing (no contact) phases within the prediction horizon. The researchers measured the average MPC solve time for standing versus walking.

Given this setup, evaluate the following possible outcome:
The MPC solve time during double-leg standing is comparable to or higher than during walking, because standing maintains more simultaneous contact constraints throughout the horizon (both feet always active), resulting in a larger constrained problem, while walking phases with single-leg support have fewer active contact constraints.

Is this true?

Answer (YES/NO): YES